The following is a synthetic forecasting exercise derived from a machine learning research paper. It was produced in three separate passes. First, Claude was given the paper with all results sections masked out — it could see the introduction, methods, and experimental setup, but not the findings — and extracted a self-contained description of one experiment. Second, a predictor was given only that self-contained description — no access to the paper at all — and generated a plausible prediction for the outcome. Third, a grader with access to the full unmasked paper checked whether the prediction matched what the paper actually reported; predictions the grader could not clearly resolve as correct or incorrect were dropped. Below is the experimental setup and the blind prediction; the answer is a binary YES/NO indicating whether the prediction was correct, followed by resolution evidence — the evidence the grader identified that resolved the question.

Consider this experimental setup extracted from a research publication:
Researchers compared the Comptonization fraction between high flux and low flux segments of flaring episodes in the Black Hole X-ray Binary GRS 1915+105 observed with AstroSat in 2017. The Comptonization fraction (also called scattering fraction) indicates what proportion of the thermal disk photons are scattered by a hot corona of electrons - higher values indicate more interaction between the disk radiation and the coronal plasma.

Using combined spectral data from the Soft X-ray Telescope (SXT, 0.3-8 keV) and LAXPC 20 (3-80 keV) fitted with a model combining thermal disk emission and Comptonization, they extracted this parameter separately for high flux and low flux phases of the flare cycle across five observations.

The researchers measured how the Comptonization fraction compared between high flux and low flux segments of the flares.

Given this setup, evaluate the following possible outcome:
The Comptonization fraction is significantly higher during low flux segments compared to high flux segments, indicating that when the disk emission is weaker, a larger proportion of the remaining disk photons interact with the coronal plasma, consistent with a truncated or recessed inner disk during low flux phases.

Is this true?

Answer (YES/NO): NO